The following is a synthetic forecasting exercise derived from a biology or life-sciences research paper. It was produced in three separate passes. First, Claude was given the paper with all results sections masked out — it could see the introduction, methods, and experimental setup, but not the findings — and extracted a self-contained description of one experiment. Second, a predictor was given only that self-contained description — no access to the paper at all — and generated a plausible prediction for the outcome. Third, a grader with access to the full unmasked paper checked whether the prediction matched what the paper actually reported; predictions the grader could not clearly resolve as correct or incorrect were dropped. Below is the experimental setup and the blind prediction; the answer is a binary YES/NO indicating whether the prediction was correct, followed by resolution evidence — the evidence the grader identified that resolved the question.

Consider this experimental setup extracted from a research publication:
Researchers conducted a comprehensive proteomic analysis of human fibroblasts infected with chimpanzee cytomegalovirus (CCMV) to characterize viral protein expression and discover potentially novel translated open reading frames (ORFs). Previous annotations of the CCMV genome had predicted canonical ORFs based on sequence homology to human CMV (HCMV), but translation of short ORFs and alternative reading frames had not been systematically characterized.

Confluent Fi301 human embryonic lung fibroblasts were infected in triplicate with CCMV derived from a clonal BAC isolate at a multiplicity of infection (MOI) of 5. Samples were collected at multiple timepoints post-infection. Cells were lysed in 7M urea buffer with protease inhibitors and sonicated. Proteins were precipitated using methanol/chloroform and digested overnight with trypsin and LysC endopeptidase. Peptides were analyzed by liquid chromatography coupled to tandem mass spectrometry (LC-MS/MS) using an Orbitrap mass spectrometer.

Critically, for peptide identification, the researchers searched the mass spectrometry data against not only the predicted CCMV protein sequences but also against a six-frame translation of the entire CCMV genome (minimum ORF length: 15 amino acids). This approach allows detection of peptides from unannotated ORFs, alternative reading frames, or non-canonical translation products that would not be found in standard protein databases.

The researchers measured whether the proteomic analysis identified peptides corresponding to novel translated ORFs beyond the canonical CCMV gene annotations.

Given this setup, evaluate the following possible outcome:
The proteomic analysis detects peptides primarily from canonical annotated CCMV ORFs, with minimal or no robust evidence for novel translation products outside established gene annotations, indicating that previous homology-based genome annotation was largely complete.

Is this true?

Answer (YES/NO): NO